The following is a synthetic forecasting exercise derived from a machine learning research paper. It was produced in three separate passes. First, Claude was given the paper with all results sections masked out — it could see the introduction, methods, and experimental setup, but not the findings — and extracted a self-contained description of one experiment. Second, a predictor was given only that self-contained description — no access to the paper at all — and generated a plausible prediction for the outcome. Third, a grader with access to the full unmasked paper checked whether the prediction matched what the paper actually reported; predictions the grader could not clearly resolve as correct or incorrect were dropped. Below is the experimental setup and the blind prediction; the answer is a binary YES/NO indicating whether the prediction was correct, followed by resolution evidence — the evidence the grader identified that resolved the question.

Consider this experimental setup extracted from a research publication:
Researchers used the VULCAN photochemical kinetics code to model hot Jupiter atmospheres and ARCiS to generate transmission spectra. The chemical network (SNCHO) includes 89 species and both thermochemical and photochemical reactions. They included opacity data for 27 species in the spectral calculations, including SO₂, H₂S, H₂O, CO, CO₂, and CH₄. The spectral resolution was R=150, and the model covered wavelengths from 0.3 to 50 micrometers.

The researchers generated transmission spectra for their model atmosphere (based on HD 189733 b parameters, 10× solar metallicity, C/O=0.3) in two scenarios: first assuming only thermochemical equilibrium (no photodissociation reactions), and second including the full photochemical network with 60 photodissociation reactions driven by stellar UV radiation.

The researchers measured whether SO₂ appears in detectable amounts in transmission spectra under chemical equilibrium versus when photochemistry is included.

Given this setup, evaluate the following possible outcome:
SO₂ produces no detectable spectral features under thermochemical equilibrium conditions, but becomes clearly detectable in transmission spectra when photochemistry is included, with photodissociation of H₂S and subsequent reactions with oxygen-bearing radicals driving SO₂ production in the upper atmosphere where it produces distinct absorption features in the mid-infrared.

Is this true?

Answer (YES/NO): NO